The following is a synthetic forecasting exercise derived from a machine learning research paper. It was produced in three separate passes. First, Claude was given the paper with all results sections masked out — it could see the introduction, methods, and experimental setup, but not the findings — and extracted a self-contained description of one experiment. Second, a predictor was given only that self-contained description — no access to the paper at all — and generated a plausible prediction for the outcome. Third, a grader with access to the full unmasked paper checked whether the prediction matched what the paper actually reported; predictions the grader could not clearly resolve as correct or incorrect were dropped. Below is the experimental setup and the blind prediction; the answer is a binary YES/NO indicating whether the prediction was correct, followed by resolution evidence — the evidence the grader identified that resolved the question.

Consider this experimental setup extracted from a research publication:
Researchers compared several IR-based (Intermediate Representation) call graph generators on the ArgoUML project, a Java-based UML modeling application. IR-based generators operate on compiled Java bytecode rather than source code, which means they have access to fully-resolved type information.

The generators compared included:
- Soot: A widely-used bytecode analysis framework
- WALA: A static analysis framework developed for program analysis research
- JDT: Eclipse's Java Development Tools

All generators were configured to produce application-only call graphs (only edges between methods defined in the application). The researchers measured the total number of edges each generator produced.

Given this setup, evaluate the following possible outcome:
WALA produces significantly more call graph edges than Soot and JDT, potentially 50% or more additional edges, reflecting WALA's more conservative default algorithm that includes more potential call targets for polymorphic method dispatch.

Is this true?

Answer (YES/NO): NO